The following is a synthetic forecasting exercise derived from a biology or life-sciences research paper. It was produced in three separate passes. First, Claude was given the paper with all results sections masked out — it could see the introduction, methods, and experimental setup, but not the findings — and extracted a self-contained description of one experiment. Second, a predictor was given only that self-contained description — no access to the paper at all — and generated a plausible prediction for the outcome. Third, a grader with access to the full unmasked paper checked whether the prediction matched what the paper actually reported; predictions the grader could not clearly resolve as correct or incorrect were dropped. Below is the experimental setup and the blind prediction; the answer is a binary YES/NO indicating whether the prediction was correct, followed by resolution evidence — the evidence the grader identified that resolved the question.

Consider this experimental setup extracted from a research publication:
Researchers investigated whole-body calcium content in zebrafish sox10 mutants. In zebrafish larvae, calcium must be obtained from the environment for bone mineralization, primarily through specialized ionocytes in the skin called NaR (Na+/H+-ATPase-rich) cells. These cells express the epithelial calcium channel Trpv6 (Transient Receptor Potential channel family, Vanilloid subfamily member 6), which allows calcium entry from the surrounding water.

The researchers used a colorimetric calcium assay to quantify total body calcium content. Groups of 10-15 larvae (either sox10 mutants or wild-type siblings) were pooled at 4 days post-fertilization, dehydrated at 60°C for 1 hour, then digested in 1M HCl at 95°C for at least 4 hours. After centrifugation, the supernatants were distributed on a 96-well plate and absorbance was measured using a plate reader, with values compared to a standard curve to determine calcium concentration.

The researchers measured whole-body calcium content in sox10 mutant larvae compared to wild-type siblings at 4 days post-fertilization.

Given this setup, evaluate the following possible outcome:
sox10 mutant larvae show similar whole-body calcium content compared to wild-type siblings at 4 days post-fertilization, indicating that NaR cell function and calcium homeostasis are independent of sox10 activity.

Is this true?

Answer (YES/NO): NO